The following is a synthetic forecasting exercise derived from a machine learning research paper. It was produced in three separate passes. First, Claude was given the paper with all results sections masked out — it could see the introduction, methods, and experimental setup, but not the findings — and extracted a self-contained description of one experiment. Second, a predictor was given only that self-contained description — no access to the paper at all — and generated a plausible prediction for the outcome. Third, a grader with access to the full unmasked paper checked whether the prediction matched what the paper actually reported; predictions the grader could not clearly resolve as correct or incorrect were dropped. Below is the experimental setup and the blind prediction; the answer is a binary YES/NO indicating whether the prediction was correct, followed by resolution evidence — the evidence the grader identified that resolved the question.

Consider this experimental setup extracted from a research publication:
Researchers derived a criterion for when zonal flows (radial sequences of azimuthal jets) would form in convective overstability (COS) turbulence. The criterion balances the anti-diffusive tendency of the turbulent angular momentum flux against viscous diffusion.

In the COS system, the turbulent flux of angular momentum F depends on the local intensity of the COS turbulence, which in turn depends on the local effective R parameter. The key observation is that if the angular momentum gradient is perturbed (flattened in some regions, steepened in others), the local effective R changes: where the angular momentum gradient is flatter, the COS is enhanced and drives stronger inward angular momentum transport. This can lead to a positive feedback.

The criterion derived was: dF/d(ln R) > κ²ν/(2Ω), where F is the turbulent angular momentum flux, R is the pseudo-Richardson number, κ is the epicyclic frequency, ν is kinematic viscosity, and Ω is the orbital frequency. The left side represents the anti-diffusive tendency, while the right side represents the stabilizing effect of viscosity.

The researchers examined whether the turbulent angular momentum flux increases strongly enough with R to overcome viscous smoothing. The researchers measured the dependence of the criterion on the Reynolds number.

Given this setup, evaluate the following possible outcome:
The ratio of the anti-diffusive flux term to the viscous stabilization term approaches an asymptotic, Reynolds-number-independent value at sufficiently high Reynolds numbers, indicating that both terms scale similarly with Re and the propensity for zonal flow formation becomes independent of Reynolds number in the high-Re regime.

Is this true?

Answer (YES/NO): NO